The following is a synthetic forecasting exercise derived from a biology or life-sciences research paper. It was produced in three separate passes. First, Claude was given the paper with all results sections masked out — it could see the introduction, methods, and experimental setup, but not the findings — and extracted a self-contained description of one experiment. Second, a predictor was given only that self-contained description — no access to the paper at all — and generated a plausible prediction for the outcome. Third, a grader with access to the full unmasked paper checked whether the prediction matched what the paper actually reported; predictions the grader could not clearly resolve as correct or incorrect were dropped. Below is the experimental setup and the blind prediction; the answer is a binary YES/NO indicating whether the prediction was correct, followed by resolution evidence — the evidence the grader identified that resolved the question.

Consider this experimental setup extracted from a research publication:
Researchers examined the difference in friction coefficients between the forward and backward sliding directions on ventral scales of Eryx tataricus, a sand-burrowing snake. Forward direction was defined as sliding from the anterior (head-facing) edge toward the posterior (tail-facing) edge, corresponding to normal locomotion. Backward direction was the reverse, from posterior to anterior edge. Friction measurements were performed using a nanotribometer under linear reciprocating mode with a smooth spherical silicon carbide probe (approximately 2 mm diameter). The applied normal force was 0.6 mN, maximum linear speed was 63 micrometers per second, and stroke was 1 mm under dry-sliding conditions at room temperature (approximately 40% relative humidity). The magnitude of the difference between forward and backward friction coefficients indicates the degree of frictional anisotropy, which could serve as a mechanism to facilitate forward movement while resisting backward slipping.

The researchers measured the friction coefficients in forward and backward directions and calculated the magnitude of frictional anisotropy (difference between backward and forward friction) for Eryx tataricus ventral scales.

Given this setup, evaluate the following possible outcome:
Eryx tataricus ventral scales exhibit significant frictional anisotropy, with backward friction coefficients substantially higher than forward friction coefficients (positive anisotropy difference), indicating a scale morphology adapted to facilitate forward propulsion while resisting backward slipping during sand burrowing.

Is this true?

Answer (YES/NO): YES